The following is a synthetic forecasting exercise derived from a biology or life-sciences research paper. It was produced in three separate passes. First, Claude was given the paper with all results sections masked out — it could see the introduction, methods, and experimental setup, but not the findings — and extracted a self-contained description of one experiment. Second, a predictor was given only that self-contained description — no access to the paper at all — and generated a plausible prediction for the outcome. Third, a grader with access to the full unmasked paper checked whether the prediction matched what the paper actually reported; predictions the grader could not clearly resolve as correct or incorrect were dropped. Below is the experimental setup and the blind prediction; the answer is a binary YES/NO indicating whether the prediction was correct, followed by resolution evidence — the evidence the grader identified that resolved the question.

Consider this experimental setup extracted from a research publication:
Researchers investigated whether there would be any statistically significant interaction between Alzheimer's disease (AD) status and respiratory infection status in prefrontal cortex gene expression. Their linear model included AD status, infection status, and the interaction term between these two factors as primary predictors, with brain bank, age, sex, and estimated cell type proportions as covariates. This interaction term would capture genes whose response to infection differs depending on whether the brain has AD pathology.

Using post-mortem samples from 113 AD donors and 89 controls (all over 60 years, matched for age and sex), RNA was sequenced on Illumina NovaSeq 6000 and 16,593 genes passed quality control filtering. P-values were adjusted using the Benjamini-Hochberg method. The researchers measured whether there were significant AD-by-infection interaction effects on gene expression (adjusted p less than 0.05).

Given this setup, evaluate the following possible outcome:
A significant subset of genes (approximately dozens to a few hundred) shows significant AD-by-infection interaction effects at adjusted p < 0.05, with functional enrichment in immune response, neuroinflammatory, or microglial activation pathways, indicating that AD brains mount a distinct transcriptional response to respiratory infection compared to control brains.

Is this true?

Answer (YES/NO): NO